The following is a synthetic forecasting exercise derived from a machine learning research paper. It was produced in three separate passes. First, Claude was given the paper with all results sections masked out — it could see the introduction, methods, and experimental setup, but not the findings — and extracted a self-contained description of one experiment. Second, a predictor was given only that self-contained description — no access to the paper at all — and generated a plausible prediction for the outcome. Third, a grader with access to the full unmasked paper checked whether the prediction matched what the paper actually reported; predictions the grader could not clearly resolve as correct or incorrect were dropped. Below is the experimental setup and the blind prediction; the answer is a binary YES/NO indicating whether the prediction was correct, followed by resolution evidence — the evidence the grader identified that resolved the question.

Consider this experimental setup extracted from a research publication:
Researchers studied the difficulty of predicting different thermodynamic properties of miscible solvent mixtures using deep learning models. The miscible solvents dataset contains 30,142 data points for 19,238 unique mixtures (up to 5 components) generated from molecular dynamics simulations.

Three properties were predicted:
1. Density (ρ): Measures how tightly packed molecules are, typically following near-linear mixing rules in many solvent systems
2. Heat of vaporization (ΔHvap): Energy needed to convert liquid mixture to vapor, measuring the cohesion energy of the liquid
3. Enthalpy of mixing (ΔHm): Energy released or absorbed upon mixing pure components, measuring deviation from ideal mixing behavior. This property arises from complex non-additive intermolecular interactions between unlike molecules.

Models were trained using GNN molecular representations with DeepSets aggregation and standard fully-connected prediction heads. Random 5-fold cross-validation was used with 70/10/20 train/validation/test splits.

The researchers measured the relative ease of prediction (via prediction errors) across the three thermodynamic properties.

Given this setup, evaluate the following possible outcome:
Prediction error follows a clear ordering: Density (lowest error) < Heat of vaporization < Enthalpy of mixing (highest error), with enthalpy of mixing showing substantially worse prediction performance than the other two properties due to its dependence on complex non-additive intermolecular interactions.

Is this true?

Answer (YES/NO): NO